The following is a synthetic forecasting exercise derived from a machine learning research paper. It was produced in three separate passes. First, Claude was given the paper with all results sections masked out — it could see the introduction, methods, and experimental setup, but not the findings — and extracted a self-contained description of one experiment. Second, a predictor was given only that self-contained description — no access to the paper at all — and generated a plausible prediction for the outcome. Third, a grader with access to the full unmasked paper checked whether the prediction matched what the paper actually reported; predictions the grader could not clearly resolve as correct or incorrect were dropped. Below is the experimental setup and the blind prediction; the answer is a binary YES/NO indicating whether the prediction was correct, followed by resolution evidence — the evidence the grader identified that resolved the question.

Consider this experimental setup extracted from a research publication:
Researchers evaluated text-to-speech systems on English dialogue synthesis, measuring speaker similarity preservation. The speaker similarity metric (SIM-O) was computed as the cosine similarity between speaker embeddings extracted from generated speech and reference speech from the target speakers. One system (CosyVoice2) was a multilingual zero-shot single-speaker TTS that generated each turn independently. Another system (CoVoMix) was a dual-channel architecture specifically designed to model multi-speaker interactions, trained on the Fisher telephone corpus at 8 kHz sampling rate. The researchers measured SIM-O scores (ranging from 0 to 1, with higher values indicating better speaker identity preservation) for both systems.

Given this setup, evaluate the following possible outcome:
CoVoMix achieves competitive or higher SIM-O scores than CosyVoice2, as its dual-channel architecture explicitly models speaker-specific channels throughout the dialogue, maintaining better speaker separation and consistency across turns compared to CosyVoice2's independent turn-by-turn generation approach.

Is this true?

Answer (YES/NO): NO